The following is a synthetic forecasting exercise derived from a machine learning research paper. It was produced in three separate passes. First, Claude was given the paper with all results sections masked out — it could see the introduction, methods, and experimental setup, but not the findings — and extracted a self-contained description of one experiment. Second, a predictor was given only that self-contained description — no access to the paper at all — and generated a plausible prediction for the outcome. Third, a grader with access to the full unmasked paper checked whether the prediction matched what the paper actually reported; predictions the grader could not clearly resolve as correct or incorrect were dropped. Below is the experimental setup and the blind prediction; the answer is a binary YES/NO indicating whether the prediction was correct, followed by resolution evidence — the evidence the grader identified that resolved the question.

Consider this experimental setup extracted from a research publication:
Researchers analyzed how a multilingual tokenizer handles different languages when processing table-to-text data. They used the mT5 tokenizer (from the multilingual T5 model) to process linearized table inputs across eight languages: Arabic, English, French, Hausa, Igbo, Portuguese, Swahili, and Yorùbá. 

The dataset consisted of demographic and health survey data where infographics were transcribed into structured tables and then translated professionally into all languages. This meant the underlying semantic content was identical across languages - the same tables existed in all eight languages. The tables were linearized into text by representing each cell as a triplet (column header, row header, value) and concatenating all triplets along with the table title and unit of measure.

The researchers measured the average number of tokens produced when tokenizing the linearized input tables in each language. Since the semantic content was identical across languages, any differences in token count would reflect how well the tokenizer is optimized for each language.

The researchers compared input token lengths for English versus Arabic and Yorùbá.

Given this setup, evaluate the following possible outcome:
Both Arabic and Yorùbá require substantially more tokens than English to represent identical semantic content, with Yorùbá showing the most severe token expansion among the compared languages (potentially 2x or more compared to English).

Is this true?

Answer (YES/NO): NO